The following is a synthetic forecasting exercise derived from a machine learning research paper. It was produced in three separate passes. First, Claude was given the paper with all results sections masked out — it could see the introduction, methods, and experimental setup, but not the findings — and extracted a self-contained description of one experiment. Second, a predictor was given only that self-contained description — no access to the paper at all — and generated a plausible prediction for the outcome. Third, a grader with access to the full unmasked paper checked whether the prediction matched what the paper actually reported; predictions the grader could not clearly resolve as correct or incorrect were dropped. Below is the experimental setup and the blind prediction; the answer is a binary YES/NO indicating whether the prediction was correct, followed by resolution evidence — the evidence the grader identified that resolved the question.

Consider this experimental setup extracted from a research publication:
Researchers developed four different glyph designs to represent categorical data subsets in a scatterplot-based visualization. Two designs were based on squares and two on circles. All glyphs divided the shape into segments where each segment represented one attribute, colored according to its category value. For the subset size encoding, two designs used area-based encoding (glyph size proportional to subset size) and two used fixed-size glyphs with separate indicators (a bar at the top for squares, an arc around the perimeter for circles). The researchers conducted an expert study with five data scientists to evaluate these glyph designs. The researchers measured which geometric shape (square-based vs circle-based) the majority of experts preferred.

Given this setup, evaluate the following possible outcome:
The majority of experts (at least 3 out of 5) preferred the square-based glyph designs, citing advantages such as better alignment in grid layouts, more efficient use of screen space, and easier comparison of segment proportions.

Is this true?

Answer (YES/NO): NO